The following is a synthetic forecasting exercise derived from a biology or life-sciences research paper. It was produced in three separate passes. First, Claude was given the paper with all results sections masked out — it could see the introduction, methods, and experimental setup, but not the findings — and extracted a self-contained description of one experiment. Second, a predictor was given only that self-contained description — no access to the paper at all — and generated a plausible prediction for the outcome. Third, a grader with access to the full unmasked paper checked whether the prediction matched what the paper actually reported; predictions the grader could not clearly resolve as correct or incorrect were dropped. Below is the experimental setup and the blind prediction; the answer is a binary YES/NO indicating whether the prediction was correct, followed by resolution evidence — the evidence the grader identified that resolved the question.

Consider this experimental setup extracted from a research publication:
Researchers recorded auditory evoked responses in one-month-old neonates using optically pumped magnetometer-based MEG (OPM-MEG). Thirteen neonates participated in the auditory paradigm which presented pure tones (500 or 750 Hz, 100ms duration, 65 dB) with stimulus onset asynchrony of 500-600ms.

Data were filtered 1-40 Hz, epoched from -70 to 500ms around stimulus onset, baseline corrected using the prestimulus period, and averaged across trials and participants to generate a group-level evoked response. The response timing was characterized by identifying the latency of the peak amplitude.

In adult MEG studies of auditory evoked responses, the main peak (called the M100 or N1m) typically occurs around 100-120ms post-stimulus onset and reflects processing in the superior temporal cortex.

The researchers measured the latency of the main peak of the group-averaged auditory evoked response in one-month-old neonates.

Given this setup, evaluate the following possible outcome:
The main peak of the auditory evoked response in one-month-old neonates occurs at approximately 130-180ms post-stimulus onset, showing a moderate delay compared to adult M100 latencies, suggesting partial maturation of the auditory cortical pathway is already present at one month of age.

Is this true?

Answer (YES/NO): NO